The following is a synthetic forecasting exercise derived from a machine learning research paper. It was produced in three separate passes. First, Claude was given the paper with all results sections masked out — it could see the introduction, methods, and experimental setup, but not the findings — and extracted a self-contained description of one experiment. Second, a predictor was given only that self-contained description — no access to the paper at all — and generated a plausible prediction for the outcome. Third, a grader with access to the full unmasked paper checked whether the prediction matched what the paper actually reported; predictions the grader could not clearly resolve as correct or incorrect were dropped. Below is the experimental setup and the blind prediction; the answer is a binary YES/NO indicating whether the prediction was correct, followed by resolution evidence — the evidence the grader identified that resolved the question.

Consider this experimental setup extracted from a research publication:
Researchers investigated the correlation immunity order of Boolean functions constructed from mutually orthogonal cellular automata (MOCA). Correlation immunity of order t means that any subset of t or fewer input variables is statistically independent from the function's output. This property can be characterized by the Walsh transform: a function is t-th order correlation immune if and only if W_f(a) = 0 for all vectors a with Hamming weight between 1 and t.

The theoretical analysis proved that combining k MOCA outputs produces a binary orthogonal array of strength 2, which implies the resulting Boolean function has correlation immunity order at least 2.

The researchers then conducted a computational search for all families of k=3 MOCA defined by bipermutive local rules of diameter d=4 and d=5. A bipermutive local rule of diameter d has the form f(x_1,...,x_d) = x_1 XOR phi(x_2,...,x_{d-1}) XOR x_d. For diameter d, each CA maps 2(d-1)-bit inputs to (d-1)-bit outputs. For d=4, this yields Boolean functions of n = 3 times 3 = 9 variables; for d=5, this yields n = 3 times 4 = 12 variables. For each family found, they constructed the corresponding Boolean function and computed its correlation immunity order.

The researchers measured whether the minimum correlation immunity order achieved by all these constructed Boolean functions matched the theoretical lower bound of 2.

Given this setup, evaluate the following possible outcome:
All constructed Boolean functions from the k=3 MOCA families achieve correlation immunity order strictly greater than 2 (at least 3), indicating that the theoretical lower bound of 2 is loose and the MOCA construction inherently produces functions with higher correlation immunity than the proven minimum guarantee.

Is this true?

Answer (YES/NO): YES